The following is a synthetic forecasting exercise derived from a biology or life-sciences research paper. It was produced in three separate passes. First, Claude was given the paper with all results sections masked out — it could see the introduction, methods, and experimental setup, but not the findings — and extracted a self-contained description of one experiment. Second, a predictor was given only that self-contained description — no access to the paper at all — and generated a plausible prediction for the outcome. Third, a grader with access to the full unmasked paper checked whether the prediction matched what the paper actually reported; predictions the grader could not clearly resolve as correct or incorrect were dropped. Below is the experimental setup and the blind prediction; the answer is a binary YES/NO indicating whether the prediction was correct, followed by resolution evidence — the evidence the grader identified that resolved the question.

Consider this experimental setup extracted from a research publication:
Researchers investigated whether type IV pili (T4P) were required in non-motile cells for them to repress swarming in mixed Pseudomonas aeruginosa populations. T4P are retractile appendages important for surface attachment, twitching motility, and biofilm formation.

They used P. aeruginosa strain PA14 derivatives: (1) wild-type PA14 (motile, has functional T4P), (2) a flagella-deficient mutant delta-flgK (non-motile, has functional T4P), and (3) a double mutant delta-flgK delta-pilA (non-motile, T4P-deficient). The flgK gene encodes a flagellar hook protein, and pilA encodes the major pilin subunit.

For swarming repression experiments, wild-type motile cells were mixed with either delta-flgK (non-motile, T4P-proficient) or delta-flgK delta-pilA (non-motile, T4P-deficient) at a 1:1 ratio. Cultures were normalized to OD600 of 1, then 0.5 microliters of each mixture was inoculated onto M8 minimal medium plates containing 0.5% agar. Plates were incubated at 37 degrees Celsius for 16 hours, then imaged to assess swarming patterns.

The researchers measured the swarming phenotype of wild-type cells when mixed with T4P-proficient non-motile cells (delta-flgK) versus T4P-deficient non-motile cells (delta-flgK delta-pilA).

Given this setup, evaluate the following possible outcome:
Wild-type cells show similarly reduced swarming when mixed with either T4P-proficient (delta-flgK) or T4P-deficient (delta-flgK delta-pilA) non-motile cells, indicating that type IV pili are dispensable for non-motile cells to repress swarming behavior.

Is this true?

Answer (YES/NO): NO